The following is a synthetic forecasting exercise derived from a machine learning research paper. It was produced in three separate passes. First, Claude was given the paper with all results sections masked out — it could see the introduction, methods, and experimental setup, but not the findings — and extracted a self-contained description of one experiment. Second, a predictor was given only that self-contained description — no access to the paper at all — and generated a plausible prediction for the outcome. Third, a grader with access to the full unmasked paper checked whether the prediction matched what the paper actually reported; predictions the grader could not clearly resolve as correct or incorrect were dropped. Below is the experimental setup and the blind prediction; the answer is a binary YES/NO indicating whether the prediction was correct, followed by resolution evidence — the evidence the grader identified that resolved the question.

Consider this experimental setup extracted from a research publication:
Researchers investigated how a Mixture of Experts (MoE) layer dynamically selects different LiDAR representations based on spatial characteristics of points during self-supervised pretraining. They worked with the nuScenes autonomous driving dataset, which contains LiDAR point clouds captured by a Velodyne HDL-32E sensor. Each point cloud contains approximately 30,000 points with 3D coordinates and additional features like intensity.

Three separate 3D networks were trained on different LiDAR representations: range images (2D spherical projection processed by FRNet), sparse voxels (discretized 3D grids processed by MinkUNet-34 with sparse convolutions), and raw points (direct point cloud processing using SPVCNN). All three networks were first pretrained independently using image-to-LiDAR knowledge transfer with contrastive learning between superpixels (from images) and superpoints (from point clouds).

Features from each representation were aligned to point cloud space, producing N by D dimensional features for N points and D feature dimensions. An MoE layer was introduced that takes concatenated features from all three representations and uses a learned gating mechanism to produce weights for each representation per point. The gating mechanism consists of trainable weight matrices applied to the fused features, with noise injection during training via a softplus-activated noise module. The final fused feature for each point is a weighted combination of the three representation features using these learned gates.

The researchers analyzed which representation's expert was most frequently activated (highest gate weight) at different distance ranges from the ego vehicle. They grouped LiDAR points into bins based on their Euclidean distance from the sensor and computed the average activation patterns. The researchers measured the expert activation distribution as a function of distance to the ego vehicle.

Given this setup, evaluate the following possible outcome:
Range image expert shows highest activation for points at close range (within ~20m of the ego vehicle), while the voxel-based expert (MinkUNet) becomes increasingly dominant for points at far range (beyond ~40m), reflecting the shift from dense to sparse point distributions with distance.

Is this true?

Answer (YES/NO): NO